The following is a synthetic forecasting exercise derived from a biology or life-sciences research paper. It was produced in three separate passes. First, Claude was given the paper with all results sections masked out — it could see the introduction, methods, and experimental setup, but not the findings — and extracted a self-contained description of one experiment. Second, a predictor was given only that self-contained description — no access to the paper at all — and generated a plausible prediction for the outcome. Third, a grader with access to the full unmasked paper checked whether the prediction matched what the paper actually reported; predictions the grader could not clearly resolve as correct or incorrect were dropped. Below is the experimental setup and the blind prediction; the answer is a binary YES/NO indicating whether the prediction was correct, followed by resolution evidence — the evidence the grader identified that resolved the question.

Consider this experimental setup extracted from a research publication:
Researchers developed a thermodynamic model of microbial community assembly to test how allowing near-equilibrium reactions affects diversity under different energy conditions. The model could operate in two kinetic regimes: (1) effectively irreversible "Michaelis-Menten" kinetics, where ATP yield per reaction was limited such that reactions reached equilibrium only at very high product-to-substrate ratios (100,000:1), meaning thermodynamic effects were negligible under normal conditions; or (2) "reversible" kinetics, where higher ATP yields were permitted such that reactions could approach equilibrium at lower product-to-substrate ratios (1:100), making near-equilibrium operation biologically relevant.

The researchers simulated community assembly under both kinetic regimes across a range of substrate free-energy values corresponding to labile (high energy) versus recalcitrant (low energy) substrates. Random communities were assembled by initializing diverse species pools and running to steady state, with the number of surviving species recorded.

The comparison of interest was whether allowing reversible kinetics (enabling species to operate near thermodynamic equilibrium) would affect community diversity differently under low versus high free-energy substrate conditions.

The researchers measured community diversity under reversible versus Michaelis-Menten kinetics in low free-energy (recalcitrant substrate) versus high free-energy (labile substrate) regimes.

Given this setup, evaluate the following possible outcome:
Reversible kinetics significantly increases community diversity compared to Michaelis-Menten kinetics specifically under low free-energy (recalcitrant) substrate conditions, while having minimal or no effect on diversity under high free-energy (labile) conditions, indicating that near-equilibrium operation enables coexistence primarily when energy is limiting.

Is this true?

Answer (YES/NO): YES